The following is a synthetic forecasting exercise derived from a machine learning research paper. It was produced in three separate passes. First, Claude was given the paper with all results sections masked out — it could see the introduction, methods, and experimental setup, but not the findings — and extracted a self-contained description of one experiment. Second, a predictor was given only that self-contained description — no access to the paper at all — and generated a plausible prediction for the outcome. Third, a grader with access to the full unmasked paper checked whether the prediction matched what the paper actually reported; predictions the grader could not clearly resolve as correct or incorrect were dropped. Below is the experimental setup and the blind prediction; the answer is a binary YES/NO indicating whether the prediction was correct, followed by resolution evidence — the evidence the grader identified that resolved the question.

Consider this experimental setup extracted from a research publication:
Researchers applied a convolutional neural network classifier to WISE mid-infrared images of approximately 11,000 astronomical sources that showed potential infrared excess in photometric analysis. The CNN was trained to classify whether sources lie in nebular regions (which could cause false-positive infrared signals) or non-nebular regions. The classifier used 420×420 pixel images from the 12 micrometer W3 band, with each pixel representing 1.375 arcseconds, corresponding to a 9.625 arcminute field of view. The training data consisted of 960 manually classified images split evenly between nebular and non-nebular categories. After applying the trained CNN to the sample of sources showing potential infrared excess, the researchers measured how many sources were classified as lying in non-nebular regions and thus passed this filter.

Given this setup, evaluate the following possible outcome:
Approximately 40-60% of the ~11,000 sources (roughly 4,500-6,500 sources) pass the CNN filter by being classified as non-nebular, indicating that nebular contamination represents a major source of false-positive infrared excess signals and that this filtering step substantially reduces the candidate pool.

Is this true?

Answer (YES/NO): YES